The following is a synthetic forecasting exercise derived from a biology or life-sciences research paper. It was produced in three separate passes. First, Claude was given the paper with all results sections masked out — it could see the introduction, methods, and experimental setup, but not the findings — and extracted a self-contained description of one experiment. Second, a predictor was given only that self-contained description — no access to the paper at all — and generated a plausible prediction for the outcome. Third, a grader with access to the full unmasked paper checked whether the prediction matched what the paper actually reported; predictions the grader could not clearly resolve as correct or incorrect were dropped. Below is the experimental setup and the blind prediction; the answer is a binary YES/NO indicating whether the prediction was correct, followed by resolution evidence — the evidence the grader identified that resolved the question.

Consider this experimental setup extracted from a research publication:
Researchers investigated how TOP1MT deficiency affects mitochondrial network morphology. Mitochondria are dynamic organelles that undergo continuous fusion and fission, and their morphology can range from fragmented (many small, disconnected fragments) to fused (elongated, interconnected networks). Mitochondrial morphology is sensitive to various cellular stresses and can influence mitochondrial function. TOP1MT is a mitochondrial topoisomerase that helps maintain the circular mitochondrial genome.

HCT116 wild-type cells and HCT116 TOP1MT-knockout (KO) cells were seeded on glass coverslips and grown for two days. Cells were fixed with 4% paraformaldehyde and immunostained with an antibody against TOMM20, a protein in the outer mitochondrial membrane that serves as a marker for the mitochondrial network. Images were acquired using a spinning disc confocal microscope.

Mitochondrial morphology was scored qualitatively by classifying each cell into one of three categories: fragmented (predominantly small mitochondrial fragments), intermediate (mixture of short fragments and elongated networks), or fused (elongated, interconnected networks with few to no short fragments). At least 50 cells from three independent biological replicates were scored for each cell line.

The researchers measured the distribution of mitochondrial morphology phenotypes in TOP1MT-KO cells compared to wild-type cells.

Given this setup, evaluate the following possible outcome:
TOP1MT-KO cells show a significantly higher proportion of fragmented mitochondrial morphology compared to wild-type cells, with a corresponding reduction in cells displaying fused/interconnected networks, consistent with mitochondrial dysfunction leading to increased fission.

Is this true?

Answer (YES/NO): NO